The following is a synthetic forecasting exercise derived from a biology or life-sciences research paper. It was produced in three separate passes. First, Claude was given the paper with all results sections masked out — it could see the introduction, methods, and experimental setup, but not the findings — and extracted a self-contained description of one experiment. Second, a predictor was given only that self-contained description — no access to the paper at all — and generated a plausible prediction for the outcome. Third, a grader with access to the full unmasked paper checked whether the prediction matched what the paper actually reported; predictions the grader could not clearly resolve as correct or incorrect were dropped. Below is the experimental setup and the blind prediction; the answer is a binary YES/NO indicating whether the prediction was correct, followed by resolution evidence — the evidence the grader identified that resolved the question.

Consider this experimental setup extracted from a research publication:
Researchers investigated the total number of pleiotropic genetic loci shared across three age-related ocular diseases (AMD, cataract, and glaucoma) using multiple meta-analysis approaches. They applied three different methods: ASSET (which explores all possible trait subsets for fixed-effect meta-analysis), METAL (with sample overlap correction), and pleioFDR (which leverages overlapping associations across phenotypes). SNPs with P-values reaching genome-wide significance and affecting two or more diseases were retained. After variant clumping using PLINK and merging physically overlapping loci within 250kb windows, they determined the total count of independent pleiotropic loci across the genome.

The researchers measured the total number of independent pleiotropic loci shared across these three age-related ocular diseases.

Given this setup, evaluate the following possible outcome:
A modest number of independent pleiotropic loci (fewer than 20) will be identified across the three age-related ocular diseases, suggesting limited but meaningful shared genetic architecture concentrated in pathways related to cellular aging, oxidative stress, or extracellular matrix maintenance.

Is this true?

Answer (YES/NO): NO